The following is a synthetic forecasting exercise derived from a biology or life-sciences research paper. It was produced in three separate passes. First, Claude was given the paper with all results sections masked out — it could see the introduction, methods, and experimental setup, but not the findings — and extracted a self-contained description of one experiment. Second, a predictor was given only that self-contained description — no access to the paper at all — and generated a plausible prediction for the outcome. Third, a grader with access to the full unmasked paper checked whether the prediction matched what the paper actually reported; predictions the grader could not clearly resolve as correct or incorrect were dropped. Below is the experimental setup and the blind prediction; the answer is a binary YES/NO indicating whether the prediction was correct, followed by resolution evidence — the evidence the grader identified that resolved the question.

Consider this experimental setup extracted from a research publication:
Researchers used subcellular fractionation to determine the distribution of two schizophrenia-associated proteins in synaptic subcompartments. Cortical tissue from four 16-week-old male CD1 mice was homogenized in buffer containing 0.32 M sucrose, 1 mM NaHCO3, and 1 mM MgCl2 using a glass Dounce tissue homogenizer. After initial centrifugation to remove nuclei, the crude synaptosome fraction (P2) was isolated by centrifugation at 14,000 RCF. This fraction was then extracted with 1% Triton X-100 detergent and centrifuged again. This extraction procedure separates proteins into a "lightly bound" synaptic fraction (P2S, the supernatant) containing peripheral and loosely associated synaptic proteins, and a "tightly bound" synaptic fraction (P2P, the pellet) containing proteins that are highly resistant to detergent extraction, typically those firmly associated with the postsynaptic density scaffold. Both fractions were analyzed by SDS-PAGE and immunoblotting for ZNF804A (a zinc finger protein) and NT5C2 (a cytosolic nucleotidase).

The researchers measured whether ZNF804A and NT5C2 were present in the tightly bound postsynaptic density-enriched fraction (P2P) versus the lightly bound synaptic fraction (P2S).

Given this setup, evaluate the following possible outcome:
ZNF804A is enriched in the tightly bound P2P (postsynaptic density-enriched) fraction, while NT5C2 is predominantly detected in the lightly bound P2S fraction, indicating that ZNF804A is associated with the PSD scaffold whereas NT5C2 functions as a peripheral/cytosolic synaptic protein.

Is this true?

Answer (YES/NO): NO